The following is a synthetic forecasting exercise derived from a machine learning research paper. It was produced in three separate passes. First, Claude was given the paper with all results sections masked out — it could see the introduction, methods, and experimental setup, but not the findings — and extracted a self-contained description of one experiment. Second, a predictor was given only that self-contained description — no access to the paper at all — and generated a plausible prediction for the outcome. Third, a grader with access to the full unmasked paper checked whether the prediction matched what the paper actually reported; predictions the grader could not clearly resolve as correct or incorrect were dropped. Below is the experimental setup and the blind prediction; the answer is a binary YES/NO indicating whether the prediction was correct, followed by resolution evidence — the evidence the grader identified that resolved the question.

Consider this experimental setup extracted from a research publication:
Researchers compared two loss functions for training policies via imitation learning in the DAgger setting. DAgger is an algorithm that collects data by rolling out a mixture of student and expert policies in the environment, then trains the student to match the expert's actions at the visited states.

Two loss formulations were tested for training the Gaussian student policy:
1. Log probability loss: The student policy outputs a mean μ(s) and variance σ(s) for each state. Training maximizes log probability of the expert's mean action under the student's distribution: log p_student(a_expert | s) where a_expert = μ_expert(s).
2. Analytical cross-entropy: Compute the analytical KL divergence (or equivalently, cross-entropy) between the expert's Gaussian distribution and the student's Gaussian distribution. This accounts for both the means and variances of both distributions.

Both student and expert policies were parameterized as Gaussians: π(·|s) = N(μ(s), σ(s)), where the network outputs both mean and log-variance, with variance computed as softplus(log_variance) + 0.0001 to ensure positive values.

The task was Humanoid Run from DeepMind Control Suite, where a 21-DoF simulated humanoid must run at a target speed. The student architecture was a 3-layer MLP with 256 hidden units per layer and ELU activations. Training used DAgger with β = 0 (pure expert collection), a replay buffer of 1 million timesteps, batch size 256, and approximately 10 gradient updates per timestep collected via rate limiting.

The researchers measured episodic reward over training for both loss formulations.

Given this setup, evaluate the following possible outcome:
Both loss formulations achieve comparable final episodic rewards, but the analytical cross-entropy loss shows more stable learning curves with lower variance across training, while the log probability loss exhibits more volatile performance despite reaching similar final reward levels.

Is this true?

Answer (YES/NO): NO